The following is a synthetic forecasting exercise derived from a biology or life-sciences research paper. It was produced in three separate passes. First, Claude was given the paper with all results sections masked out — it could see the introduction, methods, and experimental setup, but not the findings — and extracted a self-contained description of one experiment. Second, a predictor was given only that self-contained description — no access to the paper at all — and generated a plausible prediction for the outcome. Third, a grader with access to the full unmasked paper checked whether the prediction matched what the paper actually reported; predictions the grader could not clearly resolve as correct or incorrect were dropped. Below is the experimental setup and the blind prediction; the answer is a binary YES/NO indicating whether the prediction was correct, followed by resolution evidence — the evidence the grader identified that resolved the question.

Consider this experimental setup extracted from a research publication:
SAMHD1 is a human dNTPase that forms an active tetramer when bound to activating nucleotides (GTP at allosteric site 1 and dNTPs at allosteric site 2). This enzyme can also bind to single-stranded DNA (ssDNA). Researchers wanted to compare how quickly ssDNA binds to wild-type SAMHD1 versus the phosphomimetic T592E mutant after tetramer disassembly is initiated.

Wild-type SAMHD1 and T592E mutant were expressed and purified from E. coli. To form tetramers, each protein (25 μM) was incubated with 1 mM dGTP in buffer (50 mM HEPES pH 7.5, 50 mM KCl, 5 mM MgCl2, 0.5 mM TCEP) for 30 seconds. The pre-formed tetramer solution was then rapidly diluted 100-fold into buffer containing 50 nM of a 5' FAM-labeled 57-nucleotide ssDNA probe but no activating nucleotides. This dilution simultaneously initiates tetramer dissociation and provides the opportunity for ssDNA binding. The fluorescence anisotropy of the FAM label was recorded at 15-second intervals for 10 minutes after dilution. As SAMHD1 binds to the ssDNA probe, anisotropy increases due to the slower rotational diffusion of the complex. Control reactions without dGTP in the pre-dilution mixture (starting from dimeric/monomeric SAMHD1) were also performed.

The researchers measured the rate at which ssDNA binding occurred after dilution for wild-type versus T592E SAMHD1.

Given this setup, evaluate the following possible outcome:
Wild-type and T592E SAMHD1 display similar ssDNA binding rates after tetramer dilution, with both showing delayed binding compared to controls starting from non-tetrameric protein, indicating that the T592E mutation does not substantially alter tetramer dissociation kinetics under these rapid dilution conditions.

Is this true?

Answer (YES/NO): NO